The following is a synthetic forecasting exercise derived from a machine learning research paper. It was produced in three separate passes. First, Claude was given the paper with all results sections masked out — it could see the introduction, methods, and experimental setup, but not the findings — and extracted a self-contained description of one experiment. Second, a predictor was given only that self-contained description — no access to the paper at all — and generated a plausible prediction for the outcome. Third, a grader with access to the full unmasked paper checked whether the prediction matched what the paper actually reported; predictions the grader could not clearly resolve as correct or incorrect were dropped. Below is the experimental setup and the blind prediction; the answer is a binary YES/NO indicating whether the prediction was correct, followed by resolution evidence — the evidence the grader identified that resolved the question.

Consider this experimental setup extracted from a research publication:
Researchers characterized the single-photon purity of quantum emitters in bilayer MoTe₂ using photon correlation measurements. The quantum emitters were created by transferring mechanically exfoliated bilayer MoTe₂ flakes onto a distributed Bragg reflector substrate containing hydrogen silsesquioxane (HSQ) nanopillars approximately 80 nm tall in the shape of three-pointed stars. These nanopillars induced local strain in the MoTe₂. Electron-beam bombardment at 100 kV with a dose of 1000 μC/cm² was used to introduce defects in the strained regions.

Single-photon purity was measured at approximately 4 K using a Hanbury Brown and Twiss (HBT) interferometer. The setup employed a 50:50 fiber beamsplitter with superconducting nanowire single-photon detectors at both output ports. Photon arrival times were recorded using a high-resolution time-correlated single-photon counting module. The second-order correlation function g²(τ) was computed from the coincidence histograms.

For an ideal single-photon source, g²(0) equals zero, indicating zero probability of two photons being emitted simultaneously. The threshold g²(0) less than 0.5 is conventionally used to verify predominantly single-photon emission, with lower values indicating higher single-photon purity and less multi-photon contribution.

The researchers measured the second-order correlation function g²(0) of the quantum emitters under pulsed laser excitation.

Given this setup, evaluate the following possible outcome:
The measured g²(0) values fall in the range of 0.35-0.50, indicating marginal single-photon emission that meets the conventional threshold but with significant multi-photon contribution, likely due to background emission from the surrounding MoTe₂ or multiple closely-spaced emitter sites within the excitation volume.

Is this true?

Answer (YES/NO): NO